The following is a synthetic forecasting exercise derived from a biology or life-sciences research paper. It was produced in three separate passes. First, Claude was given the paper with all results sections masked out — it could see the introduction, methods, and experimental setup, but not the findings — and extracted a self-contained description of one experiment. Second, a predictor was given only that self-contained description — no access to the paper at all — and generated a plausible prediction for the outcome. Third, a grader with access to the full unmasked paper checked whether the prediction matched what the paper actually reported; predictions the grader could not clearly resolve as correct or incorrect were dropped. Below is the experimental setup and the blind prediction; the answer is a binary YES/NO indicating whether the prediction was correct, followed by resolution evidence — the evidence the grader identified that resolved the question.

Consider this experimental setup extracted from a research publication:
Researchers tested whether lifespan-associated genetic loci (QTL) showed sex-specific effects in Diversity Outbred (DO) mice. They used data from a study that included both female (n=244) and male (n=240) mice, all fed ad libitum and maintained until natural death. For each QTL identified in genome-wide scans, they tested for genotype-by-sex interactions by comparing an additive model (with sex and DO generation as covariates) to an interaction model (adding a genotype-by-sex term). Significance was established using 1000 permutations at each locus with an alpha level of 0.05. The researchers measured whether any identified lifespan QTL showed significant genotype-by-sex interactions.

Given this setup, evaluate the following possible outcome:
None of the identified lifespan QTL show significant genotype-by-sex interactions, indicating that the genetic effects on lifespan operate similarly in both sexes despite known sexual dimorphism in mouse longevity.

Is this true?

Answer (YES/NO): NO